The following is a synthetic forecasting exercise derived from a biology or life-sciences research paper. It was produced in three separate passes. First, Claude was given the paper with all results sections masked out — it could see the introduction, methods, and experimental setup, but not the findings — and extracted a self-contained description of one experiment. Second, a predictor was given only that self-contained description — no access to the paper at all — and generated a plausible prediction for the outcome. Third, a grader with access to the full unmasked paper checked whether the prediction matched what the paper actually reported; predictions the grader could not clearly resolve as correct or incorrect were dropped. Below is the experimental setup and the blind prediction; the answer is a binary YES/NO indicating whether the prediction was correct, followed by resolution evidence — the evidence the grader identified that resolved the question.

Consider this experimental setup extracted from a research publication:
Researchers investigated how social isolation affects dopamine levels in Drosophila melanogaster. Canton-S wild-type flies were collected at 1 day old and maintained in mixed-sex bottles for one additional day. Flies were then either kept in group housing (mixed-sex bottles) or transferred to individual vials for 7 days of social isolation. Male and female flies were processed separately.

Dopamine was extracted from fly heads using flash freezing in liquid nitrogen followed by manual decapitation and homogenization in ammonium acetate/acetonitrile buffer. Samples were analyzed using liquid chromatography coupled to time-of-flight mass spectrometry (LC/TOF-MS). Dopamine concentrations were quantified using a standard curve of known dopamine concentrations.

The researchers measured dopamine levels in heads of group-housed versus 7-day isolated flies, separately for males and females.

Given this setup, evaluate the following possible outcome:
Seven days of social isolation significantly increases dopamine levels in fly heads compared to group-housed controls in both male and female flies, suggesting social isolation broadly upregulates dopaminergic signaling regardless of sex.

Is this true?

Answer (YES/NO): NO